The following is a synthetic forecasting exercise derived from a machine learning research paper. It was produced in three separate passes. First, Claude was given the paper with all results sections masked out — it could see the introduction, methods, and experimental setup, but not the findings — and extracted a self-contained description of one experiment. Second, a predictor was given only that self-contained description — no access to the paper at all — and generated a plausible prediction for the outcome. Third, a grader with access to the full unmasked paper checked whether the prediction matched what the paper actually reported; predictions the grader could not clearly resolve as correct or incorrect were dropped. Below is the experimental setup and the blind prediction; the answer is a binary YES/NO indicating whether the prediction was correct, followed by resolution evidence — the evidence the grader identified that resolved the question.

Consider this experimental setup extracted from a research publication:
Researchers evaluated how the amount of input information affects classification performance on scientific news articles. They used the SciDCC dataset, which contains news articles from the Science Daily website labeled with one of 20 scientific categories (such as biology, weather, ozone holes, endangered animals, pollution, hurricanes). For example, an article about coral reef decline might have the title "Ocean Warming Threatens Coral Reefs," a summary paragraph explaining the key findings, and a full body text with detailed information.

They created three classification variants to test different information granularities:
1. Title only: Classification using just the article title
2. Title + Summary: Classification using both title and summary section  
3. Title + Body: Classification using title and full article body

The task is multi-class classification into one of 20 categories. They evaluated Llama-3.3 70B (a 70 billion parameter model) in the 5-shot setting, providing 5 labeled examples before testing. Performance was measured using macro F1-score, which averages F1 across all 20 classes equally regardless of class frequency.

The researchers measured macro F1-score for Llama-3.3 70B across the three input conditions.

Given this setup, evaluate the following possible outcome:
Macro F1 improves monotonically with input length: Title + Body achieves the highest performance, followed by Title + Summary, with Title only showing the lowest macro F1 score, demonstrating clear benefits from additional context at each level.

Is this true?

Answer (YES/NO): NO